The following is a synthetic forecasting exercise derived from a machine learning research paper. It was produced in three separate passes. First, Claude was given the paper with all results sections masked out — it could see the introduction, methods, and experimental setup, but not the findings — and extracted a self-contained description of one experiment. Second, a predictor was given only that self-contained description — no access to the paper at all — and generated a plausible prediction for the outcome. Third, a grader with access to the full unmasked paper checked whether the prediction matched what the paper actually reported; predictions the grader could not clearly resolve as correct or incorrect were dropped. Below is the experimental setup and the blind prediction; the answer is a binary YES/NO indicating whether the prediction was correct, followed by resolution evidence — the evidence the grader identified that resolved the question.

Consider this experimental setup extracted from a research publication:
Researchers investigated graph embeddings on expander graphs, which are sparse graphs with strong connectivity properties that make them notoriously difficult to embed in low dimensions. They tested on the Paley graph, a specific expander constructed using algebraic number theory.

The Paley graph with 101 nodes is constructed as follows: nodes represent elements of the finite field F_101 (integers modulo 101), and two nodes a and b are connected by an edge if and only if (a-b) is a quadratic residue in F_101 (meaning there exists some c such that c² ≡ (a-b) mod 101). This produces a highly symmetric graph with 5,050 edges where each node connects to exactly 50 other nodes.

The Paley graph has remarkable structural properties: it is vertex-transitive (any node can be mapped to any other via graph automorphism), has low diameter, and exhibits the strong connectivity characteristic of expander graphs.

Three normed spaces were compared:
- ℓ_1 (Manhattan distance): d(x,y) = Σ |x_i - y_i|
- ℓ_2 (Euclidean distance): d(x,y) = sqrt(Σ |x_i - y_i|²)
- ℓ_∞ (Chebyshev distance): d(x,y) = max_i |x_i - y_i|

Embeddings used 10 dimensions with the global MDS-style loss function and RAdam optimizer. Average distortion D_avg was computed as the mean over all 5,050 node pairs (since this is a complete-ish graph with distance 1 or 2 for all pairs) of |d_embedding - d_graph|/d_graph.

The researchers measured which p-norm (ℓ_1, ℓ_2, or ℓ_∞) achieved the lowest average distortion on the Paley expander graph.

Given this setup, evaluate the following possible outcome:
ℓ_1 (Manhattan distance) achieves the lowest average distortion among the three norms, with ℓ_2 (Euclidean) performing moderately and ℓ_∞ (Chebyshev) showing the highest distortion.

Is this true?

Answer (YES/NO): NO